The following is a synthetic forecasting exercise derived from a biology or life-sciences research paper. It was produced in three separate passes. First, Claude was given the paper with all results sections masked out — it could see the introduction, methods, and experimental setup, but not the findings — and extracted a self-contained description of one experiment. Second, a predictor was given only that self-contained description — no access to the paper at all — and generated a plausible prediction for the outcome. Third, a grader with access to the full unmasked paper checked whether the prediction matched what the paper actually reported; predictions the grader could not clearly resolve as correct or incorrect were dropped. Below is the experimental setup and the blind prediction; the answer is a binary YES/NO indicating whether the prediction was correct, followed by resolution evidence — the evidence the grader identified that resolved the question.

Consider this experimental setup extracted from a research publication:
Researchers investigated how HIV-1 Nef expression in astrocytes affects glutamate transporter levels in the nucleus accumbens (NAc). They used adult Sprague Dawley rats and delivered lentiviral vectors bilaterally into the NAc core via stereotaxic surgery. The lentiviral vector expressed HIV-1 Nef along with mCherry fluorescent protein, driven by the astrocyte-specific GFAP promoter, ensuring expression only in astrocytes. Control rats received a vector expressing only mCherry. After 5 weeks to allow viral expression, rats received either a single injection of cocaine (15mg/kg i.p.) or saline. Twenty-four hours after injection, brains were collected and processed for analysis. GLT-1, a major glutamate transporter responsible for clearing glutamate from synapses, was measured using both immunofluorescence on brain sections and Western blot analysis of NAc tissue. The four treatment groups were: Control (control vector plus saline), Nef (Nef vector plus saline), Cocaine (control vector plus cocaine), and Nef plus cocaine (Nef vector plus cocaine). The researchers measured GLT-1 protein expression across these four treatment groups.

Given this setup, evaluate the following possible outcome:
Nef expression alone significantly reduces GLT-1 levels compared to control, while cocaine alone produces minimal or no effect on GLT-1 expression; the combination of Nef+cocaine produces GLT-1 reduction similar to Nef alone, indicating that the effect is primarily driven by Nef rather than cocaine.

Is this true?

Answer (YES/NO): NO